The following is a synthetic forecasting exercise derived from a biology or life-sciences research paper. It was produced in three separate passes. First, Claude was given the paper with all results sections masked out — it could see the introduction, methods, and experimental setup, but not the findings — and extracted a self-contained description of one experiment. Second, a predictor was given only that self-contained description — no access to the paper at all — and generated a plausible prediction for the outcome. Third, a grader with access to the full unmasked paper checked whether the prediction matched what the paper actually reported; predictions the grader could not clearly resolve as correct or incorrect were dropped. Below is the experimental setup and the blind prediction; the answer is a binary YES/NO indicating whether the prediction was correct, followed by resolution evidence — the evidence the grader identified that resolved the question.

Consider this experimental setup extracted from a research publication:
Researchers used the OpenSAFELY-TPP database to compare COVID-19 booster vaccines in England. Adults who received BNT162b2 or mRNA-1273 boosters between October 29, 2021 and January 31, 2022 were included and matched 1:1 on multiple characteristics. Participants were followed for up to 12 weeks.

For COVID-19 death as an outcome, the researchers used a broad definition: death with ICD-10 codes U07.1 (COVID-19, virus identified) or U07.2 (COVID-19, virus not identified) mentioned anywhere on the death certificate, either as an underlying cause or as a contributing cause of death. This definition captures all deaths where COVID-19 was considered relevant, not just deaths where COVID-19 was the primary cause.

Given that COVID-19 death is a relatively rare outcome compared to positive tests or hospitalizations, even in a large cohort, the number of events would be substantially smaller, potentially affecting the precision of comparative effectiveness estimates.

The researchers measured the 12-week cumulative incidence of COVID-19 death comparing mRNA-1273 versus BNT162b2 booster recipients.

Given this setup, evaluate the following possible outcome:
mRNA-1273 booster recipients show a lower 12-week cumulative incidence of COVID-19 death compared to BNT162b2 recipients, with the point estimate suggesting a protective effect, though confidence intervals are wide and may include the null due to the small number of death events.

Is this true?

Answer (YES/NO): NO